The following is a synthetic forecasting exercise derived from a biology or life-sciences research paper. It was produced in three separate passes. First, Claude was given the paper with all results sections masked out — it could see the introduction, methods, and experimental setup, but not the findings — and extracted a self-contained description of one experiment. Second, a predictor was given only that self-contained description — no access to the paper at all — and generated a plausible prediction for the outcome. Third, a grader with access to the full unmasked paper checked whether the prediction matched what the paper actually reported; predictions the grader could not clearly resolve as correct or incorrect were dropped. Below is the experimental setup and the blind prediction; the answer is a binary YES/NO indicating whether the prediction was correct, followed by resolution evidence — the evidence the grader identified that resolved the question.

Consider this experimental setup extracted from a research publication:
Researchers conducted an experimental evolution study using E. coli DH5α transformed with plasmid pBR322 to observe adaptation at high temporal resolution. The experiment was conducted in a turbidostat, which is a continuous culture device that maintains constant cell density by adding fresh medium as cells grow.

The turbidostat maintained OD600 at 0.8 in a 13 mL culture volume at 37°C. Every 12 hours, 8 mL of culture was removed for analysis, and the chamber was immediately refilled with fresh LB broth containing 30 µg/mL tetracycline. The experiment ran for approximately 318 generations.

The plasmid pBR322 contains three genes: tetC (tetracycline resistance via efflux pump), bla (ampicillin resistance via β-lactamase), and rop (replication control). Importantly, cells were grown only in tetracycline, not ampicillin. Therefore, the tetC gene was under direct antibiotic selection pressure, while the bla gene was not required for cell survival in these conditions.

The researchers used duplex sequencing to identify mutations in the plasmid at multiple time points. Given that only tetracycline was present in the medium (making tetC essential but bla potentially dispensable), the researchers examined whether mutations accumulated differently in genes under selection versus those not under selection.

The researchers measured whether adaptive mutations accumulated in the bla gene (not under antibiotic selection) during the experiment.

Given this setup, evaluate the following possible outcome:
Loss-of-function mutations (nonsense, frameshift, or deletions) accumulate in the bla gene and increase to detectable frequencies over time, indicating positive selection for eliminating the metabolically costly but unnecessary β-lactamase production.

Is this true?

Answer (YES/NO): NO